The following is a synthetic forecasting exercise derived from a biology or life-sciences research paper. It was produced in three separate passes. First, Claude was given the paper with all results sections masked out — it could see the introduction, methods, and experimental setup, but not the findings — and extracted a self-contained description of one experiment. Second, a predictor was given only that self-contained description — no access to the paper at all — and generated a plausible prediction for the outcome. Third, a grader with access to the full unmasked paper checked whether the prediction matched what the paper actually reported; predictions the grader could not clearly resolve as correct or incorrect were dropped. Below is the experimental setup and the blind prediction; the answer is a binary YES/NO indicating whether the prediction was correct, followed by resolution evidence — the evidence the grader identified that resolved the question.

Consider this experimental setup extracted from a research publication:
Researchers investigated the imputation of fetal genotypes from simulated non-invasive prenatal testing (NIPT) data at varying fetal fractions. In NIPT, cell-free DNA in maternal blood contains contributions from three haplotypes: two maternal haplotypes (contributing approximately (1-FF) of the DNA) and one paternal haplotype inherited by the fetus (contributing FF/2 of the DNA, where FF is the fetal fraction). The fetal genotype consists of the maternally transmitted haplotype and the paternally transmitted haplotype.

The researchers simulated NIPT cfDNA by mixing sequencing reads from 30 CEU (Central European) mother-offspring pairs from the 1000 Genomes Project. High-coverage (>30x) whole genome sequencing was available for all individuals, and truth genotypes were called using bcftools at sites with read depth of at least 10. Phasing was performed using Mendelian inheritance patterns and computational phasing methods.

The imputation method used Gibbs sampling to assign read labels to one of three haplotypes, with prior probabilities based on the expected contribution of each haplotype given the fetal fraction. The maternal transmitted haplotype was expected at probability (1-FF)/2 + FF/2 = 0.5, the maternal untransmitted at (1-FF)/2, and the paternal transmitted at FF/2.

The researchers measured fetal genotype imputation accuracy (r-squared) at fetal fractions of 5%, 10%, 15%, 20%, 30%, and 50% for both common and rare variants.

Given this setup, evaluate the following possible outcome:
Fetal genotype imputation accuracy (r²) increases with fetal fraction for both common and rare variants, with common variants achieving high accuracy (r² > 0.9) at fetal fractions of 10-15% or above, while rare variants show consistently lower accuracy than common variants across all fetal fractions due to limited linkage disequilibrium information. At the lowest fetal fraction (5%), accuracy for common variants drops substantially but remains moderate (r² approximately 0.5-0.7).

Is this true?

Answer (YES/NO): NO